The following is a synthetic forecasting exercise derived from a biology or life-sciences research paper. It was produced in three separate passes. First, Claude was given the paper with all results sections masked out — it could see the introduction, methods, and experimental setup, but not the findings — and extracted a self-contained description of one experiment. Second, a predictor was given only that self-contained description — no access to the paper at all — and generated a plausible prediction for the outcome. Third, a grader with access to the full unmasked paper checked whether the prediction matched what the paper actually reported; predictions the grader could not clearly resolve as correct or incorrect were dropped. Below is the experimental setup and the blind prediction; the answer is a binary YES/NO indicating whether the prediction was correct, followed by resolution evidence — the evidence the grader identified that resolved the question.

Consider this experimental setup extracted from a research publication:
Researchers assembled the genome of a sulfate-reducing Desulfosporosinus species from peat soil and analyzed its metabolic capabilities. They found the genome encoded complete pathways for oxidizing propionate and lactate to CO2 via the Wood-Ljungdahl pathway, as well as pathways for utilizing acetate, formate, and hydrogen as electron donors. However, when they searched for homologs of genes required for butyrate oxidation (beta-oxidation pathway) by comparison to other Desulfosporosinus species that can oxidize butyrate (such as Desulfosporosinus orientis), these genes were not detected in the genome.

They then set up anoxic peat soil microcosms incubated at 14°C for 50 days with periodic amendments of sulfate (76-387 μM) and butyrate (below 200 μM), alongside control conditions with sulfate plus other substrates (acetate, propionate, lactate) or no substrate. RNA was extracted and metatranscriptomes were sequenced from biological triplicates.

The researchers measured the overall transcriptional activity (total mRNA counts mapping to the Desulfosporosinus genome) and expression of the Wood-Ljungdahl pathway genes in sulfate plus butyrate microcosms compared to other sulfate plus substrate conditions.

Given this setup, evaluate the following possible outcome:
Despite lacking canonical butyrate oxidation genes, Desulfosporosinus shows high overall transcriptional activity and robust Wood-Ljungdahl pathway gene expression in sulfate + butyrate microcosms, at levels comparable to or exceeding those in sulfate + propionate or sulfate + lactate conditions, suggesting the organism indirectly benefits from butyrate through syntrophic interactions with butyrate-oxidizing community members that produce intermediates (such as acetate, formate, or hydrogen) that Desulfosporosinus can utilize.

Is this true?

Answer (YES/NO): YES